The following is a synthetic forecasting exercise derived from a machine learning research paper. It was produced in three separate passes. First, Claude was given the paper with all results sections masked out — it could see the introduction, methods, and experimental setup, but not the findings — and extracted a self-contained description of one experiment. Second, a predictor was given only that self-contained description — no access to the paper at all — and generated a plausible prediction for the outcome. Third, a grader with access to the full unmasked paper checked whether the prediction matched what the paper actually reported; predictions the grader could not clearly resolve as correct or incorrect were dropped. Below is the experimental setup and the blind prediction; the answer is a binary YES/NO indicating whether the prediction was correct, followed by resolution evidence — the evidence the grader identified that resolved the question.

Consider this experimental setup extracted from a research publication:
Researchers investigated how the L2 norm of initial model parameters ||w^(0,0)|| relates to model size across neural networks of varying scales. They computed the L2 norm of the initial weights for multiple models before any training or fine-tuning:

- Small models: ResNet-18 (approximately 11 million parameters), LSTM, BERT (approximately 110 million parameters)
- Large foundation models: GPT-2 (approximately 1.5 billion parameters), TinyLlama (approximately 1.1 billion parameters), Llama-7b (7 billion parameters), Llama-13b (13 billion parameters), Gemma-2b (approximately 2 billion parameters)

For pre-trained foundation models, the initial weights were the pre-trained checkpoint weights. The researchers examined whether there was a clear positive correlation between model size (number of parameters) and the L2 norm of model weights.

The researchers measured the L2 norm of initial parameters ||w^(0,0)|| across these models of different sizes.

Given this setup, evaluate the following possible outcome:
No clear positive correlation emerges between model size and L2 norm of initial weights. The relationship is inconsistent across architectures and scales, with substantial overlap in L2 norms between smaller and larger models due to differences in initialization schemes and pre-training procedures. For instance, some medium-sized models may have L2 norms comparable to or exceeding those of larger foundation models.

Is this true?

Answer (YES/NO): YES